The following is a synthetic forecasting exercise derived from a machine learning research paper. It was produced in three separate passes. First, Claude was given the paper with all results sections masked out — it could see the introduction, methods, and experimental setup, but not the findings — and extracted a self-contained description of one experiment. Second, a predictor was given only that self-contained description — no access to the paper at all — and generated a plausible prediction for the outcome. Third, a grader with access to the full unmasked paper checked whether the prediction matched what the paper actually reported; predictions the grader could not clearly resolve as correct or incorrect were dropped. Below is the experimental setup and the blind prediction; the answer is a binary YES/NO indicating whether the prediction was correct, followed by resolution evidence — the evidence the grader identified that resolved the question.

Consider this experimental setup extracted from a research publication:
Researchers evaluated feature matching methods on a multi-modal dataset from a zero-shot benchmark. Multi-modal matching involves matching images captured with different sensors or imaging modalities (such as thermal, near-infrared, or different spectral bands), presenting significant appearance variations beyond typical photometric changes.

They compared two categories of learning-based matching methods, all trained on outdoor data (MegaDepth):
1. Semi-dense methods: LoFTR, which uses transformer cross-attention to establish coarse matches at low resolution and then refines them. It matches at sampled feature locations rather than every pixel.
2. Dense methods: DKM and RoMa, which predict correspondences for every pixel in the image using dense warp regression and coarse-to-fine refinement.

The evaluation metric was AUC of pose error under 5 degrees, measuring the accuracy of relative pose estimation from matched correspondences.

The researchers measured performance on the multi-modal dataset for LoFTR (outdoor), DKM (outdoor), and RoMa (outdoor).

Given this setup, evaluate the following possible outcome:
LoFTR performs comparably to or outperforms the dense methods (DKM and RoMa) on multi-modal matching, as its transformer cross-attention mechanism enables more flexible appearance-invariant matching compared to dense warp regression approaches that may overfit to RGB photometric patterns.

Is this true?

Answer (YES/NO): NO